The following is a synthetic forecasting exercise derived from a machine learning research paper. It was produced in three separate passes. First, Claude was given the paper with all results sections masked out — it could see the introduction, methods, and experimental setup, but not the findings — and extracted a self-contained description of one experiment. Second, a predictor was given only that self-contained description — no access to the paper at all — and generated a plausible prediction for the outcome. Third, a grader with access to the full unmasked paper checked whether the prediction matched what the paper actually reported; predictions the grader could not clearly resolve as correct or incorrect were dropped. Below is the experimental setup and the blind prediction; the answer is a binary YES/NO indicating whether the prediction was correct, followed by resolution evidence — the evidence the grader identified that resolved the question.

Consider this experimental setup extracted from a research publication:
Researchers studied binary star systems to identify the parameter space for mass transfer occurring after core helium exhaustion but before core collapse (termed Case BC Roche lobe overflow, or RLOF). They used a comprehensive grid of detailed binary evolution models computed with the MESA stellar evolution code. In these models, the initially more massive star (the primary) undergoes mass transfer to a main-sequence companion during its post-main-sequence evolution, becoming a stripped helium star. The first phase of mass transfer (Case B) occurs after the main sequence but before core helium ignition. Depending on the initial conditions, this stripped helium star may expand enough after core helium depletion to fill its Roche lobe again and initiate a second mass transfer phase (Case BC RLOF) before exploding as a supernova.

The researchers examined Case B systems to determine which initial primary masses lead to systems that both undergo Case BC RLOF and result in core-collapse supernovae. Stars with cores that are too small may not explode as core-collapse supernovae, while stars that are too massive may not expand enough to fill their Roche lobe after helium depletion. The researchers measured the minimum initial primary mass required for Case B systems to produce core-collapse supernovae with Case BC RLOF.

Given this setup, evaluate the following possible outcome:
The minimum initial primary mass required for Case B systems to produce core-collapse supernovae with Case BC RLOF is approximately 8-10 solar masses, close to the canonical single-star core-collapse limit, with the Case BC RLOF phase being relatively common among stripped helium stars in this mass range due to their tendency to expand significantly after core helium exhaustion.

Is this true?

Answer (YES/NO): NO